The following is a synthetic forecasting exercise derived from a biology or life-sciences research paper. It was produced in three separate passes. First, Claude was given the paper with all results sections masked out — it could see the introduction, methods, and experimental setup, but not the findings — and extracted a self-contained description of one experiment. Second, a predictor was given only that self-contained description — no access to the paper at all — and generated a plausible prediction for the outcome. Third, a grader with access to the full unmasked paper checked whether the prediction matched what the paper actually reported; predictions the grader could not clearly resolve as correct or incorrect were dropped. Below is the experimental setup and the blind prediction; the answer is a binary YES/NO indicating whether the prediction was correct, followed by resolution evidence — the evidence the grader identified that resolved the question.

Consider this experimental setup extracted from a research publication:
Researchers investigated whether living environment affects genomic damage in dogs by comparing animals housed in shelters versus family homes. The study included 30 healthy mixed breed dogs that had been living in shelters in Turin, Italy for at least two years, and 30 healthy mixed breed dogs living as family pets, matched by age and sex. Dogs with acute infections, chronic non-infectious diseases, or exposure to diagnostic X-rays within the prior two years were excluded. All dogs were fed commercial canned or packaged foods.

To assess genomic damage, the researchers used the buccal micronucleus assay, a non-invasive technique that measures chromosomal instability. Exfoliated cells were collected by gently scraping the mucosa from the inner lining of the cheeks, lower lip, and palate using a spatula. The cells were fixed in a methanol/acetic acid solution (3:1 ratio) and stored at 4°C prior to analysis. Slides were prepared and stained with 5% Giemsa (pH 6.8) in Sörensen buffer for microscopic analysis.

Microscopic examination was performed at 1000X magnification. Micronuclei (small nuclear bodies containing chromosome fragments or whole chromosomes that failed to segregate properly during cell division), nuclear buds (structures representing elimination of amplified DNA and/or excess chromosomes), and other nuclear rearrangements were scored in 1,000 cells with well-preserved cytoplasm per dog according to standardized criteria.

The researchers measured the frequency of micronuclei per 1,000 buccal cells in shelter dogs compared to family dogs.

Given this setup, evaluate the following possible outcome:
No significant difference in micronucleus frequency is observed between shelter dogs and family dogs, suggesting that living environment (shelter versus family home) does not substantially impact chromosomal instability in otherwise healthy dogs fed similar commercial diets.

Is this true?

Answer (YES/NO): NO